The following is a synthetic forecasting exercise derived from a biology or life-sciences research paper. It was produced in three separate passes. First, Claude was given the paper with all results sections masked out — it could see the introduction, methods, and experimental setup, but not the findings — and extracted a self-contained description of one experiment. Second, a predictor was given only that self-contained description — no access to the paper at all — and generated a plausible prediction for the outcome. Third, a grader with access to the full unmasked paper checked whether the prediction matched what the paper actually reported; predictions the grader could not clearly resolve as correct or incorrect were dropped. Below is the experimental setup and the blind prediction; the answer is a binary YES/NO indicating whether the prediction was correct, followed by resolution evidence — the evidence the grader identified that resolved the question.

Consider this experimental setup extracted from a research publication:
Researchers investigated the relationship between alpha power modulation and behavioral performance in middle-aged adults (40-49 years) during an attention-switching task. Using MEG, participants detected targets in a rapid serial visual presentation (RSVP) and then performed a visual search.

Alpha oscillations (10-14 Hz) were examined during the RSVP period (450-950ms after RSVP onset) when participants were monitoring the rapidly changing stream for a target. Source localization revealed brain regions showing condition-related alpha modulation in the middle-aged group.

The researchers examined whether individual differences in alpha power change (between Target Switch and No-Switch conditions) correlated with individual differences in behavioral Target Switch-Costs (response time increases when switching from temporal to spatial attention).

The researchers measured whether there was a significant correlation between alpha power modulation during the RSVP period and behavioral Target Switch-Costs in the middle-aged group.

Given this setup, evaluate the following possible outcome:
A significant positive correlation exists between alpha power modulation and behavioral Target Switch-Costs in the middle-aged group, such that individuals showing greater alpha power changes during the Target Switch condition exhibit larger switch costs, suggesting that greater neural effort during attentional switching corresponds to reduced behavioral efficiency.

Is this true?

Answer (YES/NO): NO